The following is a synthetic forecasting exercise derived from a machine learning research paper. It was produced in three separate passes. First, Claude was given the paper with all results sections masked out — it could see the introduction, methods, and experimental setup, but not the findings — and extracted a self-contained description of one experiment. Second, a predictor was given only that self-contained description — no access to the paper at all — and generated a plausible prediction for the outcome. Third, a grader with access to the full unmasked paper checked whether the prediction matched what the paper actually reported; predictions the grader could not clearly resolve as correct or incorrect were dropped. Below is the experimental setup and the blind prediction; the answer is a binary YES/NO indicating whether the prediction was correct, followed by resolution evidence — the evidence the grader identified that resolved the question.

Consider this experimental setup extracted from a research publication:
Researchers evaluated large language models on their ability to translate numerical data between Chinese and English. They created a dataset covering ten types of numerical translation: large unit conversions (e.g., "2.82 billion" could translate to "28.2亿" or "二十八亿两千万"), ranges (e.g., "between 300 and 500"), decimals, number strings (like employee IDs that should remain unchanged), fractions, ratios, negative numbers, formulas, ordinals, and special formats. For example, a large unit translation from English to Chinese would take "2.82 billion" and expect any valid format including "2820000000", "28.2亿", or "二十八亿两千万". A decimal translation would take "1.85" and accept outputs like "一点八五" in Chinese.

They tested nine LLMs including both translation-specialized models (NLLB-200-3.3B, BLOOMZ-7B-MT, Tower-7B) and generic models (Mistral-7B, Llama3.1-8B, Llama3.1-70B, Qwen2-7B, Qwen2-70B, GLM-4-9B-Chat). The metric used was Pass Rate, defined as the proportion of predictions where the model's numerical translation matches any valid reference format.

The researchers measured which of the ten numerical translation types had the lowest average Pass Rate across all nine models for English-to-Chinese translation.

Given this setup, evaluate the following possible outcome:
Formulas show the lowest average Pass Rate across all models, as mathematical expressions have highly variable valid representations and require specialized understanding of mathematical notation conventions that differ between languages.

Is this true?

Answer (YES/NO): NO